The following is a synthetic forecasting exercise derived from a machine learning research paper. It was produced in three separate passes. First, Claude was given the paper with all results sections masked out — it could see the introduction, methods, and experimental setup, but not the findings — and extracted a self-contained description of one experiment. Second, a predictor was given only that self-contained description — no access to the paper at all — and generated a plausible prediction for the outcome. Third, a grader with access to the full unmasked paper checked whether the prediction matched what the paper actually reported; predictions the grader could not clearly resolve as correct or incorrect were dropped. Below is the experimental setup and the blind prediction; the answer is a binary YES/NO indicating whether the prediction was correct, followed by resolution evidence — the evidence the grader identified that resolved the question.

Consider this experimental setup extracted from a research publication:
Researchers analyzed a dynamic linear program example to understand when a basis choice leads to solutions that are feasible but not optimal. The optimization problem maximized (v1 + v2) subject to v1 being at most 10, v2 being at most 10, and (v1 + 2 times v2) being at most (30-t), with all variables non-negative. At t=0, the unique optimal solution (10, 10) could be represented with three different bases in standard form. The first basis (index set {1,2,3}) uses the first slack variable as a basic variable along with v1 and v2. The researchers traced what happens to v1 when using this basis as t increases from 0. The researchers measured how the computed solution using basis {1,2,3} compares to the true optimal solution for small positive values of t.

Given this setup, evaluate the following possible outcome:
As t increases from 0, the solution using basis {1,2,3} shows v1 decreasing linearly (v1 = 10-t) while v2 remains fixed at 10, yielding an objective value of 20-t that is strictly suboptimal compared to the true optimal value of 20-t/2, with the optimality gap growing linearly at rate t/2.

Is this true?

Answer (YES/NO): YES